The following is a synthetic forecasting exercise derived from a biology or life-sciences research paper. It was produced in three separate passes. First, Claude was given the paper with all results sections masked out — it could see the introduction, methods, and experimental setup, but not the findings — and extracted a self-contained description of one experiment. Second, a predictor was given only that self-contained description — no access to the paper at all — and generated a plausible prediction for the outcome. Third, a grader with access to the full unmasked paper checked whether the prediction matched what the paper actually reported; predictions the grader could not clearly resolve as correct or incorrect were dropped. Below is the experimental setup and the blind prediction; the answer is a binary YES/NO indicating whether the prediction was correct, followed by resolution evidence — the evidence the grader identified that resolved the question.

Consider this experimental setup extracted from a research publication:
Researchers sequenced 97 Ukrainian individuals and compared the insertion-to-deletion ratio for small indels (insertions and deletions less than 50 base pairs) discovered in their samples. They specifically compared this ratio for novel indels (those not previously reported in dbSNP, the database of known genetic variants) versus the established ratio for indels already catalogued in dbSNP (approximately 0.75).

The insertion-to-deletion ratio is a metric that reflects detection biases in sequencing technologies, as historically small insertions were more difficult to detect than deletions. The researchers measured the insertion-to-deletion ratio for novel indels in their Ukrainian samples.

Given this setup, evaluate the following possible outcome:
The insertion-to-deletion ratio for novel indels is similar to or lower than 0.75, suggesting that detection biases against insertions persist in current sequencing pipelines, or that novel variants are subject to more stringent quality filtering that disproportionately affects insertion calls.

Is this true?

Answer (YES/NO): YES